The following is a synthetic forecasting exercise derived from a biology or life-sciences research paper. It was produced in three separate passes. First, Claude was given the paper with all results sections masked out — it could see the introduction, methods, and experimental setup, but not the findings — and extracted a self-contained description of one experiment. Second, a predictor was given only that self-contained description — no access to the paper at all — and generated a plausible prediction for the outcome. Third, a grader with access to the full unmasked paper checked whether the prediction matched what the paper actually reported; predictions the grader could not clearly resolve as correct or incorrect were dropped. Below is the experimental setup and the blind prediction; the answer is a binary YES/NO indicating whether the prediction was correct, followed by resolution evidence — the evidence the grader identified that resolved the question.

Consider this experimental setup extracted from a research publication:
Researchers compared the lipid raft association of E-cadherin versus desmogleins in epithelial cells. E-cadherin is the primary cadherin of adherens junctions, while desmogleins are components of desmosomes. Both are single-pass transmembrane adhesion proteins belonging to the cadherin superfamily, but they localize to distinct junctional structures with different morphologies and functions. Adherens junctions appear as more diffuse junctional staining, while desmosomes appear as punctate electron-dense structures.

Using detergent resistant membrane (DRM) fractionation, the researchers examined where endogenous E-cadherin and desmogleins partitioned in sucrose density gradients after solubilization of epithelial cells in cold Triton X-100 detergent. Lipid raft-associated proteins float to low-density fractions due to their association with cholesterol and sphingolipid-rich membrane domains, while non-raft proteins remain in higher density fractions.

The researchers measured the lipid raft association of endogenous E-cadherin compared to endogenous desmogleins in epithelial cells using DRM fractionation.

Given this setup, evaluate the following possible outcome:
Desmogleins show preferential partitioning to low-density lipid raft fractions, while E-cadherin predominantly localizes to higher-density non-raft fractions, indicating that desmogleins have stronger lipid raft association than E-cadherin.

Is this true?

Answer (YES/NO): YES